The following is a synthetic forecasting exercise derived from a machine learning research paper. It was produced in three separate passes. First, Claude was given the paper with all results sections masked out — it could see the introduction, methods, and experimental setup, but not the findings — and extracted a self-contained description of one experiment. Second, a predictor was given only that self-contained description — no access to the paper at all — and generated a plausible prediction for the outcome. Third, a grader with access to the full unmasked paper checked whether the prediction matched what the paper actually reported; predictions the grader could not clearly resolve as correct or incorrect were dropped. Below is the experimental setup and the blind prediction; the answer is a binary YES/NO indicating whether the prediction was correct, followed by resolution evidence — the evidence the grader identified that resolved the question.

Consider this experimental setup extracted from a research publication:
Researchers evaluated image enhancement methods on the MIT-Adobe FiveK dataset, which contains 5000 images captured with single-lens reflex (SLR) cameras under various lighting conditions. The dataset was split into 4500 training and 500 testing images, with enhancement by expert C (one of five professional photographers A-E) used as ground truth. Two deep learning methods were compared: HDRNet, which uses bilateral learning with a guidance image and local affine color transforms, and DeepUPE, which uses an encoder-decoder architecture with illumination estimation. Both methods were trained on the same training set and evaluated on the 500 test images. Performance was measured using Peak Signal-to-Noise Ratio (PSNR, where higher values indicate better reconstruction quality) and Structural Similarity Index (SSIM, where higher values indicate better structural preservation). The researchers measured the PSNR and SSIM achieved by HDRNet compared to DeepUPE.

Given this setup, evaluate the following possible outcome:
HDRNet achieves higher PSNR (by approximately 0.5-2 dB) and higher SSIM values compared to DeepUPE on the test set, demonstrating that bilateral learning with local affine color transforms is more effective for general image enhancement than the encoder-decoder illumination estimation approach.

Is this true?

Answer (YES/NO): NO